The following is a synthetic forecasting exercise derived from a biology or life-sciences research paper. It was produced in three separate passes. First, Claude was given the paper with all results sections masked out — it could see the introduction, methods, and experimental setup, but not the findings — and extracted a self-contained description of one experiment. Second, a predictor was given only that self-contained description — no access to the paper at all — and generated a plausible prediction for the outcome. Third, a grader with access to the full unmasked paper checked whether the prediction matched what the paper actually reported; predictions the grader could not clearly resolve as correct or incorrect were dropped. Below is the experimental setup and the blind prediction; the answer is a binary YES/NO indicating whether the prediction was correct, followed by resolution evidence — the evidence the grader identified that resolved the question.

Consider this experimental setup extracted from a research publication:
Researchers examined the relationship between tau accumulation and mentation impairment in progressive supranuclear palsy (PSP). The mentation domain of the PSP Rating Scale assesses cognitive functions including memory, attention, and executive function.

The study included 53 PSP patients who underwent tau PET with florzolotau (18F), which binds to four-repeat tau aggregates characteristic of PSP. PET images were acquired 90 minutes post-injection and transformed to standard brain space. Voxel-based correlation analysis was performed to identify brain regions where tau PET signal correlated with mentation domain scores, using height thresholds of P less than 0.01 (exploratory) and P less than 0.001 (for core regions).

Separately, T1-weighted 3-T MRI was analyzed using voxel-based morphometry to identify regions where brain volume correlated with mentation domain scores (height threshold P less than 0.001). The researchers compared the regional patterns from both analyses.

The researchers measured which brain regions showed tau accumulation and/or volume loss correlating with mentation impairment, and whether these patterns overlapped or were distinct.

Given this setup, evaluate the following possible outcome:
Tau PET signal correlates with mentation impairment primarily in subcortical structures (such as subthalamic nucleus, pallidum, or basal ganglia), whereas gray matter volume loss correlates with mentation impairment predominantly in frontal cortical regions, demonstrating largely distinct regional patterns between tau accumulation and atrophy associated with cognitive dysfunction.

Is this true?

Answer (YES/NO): NO